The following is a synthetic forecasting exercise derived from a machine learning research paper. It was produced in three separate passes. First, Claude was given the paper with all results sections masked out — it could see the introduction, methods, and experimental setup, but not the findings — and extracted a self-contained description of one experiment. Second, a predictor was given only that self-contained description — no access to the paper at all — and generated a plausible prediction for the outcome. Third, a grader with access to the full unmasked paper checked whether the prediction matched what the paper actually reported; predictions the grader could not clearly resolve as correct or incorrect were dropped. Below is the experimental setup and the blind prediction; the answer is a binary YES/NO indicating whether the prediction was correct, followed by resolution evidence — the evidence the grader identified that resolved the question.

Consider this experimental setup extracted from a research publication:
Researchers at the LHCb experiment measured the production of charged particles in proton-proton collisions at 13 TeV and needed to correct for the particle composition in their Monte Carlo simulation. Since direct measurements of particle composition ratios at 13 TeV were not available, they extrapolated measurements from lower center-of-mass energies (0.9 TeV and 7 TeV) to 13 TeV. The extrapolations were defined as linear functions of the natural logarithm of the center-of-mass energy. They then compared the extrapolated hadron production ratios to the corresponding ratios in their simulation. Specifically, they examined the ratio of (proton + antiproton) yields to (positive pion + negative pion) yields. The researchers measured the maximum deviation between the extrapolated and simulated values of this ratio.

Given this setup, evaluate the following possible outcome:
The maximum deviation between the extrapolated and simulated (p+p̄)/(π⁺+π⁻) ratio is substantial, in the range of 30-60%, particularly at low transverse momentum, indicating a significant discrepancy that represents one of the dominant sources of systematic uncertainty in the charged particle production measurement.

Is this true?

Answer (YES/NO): NO